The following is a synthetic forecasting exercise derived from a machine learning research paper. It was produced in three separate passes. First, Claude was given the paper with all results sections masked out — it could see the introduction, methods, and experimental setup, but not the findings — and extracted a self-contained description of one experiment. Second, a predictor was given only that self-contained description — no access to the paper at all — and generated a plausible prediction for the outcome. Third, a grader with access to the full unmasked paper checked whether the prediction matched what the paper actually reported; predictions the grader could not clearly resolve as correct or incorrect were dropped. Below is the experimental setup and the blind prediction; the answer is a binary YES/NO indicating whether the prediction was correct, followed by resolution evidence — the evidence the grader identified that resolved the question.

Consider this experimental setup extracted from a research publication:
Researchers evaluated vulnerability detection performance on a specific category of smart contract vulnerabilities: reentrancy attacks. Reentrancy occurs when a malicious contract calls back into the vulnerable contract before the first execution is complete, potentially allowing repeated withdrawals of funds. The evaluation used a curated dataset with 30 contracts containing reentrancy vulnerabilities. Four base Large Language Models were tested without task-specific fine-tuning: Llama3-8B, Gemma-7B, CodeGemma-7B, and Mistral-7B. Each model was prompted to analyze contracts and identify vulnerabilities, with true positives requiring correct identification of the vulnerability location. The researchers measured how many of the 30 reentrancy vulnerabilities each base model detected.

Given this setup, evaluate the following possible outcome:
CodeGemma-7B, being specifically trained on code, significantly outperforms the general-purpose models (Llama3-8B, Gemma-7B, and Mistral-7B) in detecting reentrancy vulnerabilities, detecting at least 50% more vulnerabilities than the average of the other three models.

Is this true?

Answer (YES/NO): NO